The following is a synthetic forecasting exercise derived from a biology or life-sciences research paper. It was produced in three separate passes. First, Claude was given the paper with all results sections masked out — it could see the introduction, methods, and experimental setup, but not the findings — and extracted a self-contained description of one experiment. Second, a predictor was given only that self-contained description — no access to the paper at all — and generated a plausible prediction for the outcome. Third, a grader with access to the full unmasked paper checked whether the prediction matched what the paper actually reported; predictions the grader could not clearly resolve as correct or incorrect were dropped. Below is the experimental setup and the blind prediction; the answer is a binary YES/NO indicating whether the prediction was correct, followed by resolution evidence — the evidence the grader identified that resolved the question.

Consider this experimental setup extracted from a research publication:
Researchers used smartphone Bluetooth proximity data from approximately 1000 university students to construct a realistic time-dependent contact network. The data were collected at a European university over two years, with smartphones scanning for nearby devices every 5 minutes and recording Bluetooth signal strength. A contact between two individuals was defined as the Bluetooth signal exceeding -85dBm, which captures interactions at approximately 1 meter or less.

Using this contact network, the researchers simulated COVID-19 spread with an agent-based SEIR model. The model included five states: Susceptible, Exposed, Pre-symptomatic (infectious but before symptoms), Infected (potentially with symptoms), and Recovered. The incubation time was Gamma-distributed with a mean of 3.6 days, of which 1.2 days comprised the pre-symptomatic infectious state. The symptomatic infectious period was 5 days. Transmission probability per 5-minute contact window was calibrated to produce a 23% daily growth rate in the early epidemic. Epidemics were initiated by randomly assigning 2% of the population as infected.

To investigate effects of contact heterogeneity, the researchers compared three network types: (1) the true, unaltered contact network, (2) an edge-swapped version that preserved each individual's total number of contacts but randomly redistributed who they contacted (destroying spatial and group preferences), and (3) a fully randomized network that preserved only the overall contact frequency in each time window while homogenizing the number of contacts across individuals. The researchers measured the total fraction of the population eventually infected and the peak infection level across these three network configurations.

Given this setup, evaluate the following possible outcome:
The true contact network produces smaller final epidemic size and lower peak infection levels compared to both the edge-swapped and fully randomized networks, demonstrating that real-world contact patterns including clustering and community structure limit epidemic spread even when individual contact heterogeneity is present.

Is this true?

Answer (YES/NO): NO